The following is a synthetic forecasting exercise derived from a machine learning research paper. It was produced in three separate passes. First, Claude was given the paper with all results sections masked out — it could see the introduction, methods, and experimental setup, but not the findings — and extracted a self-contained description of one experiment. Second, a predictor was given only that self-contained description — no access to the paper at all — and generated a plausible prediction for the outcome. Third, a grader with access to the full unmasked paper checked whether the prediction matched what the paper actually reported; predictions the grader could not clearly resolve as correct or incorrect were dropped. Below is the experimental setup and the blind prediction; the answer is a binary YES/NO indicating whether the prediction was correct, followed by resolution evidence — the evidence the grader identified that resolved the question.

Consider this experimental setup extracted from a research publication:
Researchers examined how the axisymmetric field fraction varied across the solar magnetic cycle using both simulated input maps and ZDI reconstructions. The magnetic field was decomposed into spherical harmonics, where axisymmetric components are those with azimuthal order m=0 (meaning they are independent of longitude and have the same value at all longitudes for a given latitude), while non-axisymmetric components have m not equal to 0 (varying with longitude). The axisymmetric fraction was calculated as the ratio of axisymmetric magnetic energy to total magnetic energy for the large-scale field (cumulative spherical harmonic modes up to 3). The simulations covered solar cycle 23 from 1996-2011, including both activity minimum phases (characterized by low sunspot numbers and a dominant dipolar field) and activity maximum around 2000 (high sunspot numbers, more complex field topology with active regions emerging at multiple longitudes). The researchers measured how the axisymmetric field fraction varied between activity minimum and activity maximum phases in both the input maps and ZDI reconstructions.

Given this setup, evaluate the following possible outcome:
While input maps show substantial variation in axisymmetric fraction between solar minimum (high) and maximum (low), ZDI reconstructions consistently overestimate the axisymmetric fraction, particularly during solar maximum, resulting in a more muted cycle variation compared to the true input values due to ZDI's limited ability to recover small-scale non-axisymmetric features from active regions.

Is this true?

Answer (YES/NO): NO